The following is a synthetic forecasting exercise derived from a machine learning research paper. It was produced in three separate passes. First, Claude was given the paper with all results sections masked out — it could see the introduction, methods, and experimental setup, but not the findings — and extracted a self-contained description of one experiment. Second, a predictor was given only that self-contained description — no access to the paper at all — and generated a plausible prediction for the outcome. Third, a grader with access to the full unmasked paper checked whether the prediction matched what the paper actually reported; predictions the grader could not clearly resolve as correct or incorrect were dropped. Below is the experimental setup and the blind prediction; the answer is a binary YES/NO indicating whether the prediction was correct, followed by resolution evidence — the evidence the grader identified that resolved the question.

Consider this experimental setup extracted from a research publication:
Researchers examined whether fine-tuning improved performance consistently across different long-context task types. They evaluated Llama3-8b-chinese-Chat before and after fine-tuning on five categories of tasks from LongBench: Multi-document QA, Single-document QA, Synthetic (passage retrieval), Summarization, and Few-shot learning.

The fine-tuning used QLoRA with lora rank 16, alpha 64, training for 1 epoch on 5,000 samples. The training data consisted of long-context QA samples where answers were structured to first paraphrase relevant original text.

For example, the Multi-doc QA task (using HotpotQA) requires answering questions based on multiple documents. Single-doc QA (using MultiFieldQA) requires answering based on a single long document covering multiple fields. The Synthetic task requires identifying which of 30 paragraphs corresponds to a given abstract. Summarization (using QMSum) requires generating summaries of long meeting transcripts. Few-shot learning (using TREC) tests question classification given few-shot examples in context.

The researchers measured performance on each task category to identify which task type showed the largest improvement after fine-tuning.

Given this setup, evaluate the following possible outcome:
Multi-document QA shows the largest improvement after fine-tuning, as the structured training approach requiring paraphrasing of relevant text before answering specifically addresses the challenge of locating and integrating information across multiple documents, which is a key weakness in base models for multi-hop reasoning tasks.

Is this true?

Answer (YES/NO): NO